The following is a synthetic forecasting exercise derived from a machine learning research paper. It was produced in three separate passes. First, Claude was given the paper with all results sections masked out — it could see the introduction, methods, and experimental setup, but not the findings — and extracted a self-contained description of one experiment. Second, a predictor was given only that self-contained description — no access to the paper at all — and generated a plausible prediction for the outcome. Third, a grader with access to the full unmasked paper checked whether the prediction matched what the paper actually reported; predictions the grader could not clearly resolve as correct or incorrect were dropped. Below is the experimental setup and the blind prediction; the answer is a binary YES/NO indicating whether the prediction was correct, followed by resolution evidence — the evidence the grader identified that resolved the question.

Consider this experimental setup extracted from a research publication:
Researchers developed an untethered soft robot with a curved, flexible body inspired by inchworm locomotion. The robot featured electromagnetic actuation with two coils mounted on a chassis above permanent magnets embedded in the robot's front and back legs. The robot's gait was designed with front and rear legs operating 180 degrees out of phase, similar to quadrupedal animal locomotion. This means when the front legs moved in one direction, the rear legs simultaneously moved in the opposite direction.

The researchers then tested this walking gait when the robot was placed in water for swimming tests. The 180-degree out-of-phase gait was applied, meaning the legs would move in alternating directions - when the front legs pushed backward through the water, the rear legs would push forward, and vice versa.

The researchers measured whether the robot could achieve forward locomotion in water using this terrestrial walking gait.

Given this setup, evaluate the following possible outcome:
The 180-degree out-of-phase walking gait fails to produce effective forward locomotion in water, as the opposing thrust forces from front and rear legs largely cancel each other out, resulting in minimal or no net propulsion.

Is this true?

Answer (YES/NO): YES